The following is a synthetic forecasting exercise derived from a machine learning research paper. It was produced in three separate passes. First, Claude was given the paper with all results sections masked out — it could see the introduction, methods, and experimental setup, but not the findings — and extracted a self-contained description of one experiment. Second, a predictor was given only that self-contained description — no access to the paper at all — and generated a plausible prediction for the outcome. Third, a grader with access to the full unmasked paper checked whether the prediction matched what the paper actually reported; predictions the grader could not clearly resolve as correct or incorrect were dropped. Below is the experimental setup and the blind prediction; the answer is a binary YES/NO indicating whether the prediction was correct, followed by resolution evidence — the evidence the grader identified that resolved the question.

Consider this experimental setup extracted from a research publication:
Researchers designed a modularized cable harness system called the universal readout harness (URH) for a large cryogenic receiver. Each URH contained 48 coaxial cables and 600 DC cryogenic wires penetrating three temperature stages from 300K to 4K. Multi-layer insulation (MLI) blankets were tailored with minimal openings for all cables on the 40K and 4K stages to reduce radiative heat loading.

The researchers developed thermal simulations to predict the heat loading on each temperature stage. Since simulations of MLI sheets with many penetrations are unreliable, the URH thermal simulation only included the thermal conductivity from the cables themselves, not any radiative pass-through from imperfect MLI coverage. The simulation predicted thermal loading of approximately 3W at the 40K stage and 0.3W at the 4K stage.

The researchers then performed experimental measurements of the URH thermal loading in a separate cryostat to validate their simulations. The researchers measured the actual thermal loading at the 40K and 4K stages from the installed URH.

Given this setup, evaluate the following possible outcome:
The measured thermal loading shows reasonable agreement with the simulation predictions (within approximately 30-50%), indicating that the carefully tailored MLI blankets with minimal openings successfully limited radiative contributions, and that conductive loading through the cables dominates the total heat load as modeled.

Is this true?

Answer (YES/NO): NO